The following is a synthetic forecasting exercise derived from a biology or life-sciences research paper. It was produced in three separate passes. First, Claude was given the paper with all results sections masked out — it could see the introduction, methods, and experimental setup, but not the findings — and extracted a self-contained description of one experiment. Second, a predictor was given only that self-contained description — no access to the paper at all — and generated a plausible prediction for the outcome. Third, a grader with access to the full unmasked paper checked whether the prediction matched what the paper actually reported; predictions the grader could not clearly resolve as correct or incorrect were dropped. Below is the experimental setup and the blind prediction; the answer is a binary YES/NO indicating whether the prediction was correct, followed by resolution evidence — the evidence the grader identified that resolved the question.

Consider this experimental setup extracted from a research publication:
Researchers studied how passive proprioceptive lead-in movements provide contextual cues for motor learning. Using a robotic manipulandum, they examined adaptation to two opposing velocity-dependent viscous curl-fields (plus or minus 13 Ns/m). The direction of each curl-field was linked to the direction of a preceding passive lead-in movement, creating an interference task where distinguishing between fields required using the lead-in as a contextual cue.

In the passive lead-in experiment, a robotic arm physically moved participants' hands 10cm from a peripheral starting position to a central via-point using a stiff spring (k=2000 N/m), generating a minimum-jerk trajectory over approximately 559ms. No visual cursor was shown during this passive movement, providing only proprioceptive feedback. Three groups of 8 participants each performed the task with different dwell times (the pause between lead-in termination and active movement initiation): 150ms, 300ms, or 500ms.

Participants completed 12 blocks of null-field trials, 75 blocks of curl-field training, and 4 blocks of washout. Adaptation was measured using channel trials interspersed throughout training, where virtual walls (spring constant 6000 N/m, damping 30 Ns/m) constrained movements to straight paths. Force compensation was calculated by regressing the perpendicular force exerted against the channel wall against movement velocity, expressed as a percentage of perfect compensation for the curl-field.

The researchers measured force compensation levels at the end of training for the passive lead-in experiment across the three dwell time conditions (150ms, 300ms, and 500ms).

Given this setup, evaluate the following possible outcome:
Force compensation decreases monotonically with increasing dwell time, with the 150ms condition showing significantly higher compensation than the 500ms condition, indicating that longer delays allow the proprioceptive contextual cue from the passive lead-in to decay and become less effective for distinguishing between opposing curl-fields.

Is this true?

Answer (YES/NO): YES